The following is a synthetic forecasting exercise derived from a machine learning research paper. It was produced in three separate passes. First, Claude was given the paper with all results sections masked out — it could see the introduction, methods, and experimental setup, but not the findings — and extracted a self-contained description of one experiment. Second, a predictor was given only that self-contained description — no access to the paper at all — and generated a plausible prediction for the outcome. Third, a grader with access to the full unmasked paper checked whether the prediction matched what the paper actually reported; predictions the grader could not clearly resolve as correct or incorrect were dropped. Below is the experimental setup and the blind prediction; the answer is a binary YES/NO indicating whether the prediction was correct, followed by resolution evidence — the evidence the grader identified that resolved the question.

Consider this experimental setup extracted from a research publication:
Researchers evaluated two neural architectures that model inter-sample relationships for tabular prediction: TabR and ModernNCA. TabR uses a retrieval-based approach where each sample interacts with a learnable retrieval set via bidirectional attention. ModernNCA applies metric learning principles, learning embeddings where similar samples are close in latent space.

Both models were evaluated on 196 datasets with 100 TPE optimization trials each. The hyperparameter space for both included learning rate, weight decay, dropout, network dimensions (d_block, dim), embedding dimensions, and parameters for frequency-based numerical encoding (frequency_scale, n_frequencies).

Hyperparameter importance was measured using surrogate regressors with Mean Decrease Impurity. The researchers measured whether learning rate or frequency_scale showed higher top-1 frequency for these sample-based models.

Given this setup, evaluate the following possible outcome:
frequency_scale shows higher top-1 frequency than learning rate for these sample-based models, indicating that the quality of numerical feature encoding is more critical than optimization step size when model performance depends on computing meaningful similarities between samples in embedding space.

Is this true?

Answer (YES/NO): NO